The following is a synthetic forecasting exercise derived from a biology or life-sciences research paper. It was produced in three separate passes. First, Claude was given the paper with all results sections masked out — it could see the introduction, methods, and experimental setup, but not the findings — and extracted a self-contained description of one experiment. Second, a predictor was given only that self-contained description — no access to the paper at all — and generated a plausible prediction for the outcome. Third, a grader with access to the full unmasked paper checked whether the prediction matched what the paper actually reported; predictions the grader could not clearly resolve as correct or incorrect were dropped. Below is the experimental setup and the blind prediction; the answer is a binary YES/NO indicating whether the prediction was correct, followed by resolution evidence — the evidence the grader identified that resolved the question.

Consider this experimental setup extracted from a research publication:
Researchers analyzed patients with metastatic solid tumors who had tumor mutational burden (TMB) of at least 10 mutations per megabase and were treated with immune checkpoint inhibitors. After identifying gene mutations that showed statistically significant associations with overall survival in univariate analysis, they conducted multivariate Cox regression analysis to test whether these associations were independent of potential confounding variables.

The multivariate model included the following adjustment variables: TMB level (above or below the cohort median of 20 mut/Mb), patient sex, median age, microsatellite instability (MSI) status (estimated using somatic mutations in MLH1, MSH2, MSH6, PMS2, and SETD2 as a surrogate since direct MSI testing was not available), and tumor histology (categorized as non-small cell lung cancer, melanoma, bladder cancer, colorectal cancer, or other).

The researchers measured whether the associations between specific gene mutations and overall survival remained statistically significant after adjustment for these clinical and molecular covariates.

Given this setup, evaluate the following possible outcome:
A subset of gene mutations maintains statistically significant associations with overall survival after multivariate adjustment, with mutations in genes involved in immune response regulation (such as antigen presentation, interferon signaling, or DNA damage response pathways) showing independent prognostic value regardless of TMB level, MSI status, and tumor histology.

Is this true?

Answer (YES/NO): YES